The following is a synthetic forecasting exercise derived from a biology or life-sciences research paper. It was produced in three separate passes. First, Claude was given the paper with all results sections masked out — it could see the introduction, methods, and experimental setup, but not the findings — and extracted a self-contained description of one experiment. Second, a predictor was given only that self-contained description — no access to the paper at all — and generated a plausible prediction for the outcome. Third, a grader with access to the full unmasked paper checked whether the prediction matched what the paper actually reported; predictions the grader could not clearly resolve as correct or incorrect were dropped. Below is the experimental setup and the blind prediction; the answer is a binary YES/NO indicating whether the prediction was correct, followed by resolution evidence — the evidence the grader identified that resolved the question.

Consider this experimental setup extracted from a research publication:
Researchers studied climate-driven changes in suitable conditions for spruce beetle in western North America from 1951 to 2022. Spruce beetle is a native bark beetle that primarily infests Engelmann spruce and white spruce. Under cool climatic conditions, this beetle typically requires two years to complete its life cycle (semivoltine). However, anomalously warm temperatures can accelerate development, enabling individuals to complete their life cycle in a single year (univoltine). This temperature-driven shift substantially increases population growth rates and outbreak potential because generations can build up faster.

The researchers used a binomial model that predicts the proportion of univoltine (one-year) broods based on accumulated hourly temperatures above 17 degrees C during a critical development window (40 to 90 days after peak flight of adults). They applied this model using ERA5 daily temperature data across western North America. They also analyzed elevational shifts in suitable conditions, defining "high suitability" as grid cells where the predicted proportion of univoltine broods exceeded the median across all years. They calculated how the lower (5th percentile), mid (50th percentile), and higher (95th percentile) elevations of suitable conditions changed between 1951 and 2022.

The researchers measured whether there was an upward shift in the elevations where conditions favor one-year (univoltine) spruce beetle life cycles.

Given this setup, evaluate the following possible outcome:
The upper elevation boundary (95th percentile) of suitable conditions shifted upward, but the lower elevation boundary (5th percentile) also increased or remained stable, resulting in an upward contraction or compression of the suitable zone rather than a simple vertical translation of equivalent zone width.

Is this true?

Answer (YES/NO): NO